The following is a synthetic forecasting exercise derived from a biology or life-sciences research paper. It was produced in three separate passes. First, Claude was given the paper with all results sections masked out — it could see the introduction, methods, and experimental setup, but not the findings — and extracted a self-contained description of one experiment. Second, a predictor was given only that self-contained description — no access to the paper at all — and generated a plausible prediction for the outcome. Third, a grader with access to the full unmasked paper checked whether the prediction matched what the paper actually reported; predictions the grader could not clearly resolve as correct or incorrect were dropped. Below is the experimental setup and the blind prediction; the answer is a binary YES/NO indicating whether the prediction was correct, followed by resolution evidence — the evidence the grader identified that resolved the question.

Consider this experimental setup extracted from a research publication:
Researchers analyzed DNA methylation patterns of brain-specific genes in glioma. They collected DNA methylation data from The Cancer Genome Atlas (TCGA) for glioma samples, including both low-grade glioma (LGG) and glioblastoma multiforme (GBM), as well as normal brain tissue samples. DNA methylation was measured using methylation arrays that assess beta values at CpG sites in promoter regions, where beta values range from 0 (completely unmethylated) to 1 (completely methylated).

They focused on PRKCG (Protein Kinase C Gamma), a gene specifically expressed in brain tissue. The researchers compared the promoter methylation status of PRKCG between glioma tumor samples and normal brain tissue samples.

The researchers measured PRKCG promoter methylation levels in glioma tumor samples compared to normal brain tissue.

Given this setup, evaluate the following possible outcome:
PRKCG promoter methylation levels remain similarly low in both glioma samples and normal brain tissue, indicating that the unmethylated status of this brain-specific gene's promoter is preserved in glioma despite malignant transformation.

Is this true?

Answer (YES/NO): NO